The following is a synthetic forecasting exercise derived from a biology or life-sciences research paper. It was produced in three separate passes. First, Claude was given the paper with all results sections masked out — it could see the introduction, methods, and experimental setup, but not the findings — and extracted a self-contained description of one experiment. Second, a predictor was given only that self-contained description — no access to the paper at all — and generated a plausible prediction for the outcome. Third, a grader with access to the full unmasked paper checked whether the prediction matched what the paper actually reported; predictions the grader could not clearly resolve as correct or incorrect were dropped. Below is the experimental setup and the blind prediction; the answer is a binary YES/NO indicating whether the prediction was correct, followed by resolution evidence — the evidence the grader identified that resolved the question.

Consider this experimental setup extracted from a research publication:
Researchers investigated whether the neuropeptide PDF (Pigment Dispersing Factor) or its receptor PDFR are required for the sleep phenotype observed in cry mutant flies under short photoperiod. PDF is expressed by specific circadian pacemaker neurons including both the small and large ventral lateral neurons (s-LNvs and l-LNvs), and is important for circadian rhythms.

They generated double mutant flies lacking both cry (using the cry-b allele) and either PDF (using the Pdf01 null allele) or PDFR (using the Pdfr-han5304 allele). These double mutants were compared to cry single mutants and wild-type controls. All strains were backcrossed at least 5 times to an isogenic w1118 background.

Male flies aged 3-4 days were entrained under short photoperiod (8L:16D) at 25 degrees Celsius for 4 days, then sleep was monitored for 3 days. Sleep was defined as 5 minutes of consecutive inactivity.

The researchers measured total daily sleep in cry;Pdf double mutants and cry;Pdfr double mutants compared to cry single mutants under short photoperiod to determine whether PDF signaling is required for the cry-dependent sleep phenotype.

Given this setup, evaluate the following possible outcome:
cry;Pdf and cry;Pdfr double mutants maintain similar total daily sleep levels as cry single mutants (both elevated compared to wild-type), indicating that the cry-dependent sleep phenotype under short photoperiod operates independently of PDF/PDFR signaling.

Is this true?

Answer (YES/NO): NO